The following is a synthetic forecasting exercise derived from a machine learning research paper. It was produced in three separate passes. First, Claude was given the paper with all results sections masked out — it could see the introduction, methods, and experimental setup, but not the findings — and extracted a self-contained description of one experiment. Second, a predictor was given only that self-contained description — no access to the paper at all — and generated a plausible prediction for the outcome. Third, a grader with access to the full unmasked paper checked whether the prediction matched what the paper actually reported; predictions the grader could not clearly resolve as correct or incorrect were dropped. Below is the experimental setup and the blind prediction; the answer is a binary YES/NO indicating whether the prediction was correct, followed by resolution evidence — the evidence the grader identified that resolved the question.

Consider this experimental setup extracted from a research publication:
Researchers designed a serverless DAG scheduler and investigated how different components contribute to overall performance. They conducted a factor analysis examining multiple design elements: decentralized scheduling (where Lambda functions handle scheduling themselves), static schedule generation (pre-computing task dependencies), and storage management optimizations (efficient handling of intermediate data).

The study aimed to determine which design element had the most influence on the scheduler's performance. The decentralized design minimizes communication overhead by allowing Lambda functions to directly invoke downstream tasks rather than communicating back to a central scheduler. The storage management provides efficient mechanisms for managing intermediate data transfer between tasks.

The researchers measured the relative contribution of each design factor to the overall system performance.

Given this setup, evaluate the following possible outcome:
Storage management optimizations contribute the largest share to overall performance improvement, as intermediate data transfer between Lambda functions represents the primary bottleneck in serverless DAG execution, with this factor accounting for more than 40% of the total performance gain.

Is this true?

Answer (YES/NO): NO